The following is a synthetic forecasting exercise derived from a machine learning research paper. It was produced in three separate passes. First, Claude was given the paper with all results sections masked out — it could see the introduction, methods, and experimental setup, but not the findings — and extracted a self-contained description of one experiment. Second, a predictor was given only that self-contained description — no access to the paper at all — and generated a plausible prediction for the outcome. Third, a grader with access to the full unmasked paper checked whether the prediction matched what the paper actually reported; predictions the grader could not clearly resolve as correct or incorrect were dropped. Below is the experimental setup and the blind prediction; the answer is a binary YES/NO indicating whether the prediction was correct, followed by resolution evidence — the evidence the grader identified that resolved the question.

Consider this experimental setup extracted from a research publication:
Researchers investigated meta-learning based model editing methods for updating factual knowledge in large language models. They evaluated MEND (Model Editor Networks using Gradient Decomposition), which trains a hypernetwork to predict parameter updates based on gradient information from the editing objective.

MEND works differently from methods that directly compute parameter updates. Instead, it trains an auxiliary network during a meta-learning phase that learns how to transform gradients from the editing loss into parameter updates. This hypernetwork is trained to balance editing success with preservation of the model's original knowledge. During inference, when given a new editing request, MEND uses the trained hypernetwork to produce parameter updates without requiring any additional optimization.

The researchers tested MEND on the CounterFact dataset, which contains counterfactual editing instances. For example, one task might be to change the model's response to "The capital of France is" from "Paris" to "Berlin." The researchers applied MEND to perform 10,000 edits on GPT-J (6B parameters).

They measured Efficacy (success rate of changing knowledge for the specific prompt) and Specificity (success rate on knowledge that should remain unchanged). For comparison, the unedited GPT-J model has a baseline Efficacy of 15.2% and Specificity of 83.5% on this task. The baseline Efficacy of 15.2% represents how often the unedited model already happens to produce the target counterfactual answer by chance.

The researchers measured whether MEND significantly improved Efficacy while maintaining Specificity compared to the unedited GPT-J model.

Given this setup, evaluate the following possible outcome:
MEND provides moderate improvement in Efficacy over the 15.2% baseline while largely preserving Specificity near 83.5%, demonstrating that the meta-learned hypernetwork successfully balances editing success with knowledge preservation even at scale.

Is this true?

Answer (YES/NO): NO